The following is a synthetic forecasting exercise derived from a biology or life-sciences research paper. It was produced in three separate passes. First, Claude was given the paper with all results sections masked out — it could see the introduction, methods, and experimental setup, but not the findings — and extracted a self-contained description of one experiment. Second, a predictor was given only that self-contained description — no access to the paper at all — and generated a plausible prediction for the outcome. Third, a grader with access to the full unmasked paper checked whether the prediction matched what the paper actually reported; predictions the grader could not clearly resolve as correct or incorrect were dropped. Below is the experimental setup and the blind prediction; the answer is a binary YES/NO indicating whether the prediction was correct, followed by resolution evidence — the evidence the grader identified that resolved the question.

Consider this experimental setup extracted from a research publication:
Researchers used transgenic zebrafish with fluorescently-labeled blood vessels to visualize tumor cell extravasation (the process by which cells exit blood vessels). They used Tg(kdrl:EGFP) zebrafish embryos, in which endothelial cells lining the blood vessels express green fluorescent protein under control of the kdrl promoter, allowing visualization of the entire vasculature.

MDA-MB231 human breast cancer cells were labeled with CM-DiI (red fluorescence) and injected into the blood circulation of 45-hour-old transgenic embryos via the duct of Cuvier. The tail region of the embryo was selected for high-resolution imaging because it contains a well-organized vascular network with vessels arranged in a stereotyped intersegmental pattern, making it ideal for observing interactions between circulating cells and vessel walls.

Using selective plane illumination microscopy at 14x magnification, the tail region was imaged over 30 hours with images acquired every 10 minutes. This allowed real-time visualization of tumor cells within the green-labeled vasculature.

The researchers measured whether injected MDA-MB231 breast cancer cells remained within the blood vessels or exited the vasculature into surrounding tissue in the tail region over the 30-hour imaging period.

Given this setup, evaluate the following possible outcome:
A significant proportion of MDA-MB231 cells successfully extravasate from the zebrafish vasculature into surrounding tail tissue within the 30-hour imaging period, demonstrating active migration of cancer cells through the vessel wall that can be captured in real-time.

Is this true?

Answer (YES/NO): YES